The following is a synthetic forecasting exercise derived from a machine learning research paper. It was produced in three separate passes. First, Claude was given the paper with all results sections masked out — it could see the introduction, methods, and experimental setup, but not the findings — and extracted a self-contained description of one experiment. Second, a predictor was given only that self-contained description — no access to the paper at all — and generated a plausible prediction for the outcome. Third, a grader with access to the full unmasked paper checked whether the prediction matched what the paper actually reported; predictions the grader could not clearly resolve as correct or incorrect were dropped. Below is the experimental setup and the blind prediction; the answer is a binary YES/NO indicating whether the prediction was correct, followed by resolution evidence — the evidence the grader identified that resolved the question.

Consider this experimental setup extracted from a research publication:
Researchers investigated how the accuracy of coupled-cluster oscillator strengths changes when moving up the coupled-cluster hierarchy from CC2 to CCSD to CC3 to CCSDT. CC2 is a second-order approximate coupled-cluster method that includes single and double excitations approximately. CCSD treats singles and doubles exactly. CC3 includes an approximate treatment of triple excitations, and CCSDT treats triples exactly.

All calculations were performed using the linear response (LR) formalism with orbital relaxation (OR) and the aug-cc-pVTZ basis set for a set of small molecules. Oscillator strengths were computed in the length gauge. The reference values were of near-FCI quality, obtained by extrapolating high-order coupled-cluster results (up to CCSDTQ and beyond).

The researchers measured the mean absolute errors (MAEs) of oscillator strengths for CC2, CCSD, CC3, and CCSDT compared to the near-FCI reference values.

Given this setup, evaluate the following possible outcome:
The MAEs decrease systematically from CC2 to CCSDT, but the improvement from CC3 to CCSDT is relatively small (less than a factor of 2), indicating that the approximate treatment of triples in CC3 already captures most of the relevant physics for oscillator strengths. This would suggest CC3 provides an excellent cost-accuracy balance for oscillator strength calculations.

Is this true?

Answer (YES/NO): YES